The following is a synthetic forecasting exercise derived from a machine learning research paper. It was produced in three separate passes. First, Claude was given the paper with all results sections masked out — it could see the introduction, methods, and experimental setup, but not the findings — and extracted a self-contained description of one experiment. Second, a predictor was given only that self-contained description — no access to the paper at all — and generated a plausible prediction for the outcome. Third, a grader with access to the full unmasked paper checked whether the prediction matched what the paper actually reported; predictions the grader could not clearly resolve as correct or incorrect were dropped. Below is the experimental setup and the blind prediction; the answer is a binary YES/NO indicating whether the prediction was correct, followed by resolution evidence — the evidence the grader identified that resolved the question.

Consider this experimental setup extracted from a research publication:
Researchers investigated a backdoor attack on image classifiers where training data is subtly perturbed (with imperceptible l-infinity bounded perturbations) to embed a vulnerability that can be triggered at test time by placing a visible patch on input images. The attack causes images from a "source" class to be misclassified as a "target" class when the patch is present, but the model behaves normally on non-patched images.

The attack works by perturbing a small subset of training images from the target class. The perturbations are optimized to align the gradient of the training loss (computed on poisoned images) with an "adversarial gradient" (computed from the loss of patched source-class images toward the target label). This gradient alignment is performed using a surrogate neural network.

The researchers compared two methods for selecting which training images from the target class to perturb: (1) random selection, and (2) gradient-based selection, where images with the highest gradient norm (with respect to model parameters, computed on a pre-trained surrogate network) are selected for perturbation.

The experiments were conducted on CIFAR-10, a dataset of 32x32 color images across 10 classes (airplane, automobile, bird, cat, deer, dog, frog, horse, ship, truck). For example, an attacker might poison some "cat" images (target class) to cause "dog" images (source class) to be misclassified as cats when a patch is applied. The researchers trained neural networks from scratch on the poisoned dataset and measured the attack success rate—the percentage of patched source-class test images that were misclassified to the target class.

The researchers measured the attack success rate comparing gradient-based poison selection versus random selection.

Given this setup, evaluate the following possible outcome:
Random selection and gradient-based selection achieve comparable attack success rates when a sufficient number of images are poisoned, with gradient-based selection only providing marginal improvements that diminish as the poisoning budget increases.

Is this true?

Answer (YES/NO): NO